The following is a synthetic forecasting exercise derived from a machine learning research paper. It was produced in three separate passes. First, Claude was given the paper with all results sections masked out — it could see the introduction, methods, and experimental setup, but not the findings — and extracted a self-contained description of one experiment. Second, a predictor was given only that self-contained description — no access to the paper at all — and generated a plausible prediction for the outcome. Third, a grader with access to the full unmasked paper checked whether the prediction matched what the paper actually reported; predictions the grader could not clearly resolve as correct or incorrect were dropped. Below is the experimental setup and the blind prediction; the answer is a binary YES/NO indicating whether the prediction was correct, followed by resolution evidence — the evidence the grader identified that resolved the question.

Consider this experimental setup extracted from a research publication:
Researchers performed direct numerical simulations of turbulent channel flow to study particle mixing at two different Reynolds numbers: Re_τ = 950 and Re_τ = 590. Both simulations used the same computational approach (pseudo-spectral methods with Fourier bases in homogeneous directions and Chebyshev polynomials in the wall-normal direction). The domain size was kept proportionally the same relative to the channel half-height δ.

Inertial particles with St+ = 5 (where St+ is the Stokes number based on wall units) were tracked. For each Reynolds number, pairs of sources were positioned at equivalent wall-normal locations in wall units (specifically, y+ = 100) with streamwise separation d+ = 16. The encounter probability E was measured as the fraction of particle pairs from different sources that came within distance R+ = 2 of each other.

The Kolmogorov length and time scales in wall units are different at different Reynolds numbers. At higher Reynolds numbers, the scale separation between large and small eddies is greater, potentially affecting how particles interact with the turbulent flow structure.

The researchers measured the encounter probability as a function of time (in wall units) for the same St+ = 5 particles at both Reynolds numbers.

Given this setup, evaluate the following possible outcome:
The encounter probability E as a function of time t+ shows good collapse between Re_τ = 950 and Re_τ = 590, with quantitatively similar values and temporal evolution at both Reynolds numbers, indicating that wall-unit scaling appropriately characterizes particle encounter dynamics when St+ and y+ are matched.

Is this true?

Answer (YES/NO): NO